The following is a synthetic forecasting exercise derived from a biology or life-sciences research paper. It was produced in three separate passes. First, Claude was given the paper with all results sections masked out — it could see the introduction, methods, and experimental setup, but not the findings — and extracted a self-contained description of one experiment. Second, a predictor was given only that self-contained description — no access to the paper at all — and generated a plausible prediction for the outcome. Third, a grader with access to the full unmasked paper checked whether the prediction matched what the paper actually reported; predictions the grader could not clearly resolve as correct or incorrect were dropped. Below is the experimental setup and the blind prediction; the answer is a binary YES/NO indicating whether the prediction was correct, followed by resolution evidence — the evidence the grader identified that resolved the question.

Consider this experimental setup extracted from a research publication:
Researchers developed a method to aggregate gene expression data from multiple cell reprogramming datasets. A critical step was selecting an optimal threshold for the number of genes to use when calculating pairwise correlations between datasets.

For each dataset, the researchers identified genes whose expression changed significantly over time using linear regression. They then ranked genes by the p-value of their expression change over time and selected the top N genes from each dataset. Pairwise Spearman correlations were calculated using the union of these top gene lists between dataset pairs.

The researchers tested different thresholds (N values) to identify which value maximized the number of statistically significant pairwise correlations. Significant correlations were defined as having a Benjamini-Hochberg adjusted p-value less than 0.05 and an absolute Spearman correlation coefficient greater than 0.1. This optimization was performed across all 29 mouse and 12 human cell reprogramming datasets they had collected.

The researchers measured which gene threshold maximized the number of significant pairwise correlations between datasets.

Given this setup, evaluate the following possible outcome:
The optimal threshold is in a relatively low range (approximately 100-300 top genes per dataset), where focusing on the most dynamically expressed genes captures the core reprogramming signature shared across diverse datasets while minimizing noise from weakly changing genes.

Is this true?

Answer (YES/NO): NO